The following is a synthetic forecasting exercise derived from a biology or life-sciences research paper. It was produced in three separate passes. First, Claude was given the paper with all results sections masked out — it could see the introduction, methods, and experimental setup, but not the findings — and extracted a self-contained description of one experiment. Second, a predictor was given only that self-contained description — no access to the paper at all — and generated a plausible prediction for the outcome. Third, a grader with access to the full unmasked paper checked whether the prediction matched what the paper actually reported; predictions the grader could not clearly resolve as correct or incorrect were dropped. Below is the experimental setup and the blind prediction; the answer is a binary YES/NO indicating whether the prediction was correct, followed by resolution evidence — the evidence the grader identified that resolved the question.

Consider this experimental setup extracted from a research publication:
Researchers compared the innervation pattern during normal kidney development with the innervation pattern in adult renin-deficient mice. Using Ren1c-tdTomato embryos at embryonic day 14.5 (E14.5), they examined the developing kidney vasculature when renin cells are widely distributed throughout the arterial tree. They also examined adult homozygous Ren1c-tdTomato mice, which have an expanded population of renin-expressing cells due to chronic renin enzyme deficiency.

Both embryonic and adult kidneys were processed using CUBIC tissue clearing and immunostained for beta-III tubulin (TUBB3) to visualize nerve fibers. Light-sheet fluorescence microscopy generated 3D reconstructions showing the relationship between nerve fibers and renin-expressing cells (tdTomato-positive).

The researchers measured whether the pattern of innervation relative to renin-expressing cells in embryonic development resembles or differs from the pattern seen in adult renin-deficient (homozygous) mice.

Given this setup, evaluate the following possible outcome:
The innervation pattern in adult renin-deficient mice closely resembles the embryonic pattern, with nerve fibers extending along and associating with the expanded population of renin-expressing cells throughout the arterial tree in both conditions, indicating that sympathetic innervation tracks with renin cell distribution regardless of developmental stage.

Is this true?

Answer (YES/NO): NO